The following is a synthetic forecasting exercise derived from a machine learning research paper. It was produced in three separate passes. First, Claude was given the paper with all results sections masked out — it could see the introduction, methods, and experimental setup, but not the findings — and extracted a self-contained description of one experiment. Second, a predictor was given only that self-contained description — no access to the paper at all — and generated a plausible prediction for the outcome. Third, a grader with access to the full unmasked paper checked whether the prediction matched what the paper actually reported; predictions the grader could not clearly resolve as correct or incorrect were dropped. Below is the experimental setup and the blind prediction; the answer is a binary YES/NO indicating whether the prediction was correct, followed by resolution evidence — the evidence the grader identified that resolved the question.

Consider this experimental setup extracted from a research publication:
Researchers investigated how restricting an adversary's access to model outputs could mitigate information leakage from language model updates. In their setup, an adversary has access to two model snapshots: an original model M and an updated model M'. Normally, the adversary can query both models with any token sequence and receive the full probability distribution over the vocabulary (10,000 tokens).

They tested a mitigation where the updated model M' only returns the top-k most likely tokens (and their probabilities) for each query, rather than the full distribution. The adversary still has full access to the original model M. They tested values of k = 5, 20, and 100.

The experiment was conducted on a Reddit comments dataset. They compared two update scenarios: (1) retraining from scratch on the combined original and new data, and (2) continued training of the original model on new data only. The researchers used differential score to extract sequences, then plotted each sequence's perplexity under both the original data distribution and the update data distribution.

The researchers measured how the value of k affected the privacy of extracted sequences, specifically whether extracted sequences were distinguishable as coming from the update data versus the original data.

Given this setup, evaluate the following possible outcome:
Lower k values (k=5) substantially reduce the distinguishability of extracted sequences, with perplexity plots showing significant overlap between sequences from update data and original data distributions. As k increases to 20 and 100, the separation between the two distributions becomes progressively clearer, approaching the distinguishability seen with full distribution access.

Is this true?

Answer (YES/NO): YES